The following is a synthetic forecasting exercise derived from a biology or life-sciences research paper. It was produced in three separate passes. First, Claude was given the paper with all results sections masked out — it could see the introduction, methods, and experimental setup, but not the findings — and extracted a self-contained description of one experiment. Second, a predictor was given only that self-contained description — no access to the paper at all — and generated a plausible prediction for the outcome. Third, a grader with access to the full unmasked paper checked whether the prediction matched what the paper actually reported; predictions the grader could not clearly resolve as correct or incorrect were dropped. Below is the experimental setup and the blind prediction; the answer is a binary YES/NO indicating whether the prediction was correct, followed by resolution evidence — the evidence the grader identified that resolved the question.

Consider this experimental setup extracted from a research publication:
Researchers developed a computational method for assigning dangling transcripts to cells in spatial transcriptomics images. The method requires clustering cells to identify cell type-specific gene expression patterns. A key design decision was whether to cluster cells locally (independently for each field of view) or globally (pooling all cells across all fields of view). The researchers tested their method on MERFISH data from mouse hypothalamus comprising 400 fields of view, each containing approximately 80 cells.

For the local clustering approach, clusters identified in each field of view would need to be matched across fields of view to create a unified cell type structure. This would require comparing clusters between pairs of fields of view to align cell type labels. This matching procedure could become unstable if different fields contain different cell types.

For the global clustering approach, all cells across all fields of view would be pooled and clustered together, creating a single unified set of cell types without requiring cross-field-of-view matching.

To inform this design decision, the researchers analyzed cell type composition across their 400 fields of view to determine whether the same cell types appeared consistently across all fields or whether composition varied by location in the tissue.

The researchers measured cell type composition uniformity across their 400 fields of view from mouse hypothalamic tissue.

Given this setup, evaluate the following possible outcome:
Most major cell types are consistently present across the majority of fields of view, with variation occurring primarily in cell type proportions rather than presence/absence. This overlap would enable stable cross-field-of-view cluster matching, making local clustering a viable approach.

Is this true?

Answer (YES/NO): NO